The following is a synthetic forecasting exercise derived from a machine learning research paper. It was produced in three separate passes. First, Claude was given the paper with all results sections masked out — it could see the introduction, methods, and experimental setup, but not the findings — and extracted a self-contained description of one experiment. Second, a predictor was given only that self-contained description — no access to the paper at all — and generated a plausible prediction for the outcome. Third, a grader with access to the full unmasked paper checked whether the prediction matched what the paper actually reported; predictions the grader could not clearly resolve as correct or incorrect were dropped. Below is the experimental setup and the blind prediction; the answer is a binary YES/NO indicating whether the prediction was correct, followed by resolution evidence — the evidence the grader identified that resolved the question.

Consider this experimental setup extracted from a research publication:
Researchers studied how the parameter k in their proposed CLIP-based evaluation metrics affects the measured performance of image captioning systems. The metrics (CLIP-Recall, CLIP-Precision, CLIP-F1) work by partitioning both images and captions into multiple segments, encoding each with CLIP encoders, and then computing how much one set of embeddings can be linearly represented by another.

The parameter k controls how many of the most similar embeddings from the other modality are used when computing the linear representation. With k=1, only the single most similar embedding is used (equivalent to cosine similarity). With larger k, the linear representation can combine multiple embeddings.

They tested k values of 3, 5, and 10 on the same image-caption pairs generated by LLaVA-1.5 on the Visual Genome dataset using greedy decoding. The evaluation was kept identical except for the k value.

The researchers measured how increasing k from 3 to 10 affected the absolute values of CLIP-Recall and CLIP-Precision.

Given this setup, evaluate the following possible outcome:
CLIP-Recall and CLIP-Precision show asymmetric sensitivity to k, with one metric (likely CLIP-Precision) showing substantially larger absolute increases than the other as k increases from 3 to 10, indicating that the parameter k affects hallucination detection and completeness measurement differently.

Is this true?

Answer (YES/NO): YES